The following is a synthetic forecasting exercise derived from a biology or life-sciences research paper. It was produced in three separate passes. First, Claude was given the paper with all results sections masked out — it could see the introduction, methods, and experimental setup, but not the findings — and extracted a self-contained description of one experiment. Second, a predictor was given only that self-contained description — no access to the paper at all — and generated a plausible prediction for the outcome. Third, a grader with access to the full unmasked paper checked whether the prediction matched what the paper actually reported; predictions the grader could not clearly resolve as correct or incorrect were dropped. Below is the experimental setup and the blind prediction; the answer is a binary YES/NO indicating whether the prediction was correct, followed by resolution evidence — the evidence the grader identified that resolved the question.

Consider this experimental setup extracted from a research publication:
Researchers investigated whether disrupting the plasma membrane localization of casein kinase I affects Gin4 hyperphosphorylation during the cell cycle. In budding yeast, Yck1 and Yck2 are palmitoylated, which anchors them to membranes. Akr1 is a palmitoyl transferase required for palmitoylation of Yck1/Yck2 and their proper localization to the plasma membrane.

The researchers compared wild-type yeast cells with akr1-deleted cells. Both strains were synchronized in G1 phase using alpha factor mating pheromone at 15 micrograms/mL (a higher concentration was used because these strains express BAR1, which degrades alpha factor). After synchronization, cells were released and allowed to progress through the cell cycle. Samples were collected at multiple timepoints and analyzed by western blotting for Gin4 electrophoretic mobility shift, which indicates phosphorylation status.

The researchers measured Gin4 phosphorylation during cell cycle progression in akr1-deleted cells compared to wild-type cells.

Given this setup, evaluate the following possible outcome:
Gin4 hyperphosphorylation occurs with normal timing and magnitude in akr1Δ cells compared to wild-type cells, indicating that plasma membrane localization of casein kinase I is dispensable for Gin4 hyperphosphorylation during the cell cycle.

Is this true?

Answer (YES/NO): NO